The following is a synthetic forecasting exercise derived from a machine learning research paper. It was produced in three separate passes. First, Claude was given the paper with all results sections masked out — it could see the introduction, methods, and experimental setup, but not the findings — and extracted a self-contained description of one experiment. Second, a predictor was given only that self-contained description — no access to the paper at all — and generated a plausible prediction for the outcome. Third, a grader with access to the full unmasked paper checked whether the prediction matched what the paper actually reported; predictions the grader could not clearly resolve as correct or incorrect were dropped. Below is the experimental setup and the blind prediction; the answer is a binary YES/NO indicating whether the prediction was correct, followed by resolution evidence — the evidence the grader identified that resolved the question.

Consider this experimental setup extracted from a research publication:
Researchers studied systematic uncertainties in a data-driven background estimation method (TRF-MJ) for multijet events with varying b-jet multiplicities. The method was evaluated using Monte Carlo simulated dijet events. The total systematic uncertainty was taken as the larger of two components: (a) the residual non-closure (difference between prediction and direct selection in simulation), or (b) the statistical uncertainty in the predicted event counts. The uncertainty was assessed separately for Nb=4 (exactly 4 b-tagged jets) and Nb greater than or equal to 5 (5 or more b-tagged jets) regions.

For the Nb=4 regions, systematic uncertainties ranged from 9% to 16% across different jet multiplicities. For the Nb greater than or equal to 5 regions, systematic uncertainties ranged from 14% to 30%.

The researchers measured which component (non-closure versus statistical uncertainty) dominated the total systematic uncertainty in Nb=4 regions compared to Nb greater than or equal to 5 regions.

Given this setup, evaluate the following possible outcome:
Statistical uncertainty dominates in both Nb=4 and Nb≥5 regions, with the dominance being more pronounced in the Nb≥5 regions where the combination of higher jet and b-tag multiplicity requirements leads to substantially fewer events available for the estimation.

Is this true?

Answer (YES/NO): NO